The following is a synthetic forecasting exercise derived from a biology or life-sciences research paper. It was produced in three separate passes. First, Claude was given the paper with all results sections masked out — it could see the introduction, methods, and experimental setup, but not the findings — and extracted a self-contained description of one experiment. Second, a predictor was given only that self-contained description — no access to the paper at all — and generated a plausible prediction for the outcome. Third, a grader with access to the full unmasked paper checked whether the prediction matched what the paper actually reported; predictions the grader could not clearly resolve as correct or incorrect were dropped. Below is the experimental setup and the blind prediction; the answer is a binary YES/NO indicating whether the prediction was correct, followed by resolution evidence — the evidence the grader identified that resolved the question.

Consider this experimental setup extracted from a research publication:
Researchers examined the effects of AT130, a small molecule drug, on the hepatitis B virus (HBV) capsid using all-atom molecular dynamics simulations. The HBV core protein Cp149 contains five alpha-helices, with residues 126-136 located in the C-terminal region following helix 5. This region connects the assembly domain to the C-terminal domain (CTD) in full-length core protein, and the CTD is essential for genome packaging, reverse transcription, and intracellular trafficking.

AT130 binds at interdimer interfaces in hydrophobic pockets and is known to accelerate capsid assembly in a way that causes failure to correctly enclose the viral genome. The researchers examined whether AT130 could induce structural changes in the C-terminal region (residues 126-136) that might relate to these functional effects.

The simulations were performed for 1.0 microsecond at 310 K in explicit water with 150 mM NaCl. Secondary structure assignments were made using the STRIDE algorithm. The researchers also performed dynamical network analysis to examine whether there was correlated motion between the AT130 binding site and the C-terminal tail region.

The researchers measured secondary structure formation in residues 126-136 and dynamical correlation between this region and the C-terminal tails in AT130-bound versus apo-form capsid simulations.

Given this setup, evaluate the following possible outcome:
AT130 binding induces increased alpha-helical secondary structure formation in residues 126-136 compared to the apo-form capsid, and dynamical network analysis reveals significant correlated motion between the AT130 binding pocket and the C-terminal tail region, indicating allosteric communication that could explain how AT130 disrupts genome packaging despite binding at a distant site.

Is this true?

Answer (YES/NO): NO